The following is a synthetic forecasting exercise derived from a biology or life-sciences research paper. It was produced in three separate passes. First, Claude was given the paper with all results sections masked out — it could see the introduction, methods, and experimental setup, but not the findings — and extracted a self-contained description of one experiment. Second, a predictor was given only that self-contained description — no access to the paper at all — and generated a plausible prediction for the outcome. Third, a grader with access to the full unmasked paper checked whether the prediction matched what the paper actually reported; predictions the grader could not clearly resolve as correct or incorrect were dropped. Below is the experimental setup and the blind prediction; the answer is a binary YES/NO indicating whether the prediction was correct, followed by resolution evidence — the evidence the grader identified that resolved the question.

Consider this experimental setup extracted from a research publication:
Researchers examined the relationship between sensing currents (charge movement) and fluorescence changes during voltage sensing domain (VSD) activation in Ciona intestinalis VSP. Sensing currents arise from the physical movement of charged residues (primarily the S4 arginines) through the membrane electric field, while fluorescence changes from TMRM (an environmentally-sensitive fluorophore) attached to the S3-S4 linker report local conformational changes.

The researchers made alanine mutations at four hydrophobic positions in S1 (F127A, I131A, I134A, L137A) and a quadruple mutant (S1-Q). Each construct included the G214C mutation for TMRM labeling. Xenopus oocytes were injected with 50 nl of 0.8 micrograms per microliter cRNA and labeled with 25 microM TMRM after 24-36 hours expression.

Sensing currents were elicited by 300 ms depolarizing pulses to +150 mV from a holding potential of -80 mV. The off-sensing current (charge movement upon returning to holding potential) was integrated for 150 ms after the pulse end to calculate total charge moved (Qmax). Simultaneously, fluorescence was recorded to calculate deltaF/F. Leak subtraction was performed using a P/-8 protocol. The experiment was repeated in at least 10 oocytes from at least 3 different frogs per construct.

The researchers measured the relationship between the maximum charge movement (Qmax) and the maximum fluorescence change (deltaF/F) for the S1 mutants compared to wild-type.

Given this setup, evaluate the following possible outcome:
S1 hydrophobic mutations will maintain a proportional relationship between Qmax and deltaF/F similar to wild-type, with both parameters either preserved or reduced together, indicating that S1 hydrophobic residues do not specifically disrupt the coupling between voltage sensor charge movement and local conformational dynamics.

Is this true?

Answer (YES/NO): NO